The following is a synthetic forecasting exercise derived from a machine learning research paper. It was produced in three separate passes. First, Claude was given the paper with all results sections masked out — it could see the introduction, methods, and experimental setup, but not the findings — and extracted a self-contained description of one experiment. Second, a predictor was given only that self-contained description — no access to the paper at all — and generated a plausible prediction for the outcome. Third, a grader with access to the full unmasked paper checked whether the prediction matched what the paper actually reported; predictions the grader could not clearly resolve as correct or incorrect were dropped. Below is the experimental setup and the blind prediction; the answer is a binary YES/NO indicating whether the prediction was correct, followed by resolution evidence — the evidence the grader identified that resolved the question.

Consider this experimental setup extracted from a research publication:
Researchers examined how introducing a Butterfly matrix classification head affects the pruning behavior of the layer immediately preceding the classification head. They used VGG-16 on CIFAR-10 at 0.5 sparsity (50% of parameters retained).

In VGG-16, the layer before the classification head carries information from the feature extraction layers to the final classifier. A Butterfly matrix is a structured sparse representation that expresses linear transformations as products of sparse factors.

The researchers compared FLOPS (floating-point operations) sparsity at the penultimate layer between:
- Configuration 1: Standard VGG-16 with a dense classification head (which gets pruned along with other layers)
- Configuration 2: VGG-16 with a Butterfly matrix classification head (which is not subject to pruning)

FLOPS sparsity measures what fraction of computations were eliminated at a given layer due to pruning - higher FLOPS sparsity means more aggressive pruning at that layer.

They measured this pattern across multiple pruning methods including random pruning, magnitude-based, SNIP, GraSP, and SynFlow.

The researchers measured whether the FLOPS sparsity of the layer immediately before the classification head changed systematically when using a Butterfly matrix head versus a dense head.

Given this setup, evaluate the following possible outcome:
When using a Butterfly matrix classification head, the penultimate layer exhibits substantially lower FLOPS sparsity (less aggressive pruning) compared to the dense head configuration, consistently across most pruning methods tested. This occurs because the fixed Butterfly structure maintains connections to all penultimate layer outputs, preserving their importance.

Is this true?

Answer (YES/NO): NO